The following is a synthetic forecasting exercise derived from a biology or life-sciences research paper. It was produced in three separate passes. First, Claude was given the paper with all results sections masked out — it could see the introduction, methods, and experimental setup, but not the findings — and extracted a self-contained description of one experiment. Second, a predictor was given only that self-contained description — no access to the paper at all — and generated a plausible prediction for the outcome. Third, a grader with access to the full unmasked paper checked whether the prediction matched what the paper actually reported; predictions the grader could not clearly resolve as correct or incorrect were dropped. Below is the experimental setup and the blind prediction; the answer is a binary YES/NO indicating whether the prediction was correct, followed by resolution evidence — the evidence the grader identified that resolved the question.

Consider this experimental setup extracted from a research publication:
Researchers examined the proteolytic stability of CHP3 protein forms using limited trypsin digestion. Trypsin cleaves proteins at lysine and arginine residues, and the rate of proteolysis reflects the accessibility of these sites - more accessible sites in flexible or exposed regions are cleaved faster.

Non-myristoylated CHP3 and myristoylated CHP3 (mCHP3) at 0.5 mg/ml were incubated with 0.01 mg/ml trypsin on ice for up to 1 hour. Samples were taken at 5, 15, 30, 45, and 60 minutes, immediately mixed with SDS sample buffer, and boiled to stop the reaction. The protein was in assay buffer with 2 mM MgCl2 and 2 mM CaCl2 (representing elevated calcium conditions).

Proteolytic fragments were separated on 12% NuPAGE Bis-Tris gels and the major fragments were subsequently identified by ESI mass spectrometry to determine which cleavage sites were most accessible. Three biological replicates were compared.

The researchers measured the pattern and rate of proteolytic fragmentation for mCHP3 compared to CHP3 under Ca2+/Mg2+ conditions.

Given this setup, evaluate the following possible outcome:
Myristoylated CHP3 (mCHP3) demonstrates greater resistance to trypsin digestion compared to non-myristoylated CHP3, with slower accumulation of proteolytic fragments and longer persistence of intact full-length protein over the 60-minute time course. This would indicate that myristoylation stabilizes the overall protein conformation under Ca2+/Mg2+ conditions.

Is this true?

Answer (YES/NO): NO